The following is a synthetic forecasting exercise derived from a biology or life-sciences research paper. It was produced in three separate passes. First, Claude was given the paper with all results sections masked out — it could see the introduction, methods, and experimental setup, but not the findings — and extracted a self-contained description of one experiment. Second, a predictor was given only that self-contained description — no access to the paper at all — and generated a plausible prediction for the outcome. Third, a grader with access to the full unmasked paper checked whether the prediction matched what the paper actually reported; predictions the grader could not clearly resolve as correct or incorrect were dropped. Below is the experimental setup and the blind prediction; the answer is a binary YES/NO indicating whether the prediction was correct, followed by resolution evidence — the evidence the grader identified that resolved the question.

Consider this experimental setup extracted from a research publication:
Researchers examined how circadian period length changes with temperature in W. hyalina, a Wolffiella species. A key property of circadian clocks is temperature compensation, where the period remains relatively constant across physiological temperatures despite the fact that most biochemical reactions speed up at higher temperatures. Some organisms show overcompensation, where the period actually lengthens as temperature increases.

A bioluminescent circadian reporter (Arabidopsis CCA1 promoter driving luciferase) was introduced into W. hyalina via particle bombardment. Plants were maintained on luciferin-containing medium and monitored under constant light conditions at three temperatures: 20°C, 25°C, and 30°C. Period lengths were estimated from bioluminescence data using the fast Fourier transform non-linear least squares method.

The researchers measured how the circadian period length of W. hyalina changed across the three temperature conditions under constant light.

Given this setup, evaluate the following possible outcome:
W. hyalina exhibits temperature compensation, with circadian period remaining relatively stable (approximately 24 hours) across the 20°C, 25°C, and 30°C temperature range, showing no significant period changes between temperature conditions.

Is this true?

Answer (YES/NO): NO